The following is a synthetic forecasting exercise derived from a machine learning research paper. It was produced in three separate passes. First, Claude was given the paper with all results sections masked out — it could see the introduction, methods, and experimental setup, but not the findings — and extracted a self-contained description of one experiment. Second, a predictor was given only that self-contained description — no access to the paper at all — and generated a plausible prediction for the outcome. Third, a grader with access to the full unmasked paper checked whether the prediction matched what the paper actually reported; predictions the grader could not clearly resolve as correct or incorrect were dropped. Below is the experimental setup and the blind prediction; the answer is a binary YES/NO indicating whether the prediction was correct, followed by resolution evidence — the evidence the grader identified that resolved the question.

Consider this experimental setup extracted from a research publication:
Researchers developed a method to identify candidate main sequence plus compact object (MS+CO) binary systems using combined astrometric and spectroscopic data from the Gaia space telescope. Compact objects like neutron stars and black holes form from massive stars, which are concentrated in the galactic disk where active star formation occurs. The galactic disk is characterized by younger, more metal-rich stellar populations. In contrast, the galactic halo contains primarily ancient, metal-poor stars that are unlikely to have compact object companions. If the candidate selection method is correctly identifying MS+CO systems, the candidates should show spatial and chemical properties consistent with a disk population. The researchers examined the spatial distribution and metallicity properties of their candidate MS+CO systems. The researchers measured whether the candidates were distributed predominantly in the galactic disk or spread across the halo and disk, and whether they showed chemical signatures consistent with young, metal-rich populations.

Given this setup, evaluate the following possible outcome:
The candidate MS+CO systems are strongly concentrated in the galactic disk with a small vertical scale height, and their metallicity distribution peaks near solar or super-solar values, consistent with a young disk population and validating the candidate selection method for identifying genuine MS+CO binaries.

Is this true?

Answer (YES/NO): YES